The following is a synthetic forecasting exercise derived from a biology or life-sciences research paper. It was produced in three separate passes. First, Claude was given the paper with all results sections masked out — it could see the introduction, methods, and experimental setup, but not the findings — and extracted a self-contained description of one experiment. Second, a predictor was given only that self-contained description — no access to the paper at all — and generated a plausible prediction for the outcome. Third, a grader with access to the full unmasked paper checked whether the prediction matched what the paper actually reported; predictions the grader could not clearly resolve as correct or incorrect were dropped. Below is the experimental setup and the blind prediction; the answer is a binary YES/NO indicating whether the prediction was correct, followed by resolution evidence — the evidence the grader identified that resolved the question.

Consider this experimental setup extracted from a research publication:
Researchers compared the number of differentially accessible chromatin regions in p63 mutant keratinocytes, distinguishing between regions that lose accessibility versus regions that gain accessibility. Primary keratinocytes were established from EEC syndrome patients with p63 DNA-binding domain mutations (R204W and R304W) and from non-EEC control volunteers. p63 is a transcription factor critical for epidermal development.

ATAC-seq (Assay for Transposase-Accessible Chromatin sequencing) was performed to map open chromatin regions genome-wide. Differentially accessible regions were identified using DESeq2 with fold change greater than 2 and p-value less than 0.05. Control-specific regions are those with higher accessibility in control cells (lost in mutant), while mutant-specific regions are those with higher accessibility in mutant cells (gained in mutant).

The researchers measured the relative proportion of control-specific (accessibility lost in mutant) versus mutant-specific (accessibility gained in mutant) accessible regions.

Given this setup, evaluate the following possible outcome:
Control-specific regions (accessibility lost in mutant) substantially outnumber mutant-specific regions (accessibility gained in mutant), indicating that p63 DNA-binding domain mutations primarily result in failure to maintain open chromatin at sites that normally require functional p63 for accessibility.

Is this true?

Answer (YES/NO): NO